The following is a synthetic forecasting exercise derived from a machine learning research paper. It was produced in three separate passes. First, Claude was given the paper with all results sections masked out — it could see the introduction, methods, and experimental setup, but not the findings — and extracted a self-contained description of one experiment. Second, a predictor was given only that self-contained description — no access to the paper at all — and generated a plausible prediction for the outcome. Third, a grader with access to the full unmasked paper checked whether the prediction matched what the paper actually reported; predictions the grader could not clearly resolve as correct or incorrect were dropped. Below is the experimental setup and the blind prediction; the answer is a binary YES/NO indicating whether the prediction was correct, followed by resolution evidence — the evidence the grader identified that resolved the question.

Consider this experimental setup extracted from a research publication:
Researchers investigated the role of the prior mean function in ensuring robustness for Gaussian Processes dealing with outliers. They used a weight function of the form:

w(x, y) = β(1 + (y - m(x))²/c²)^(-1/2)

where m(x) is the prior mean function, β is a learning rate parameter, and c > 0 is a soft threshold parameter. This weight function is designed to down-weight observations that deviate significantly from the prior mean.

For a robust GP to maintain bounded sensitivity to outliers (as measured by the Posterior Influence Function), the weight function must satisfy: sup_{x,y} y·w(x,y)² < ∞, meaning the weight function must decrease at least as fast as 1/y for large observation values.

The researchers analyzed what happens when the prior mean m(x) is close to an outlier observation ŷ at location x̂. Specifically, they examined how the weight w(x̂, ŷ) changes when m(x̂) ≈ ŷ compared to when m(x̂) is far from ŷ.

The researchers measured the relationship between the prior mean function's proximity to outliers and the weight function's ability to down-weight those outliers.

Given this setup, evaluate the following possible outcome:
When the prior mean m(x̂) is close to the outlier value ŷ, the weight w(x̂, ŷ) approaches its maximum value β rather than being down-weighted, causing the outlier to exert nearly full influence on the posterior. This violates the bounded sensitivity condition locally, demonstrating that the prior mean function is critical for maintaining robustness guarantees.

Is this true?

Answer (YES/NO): NO